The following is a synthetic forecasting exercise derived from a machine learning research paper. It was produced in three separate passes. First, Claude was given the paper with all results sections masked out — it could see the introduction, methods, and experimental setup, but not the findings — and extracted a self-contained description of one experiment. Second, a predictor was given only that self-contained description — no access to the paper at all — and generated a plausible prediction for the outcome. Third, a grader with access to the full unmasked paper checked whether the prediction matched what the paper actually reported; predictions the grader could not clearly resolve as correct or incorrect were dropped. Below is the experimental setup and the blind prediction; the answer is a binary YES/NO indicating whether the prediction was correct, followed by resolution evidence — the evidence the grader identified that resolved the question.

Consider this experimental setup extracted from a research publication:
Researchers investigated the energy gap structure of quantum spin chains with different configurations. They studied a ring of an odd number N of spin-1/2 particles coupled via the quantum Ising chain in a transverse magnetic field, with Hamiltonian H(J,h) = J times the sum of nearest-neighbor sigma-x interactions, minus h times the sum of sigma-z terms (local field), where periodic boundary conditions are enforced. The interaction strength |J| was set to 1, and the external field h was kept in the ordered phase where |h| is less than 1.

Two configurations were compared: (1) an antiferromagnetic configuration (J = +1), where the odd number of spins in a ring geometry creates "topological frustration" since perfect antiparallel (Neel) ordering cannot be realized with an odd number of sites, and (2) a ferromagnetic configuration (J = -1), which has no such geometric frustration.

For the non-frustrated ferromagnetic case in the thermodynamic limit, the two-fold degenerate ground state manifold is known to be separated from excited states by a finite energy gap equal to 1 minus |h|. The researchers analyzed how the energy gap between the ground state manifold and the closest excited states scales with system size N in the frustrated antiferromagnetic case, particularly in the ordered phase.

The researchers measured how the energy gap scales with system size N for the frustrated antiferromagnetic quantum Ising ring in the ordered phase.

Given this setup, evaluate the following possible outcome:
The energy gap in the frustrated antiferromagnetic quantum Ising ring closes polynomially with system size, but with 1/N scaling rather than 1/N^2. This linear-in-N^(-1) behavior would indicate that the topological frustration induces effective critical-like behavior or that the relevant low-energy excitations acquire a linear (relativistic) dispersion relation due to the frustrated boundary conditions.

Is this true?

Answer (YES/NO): NO